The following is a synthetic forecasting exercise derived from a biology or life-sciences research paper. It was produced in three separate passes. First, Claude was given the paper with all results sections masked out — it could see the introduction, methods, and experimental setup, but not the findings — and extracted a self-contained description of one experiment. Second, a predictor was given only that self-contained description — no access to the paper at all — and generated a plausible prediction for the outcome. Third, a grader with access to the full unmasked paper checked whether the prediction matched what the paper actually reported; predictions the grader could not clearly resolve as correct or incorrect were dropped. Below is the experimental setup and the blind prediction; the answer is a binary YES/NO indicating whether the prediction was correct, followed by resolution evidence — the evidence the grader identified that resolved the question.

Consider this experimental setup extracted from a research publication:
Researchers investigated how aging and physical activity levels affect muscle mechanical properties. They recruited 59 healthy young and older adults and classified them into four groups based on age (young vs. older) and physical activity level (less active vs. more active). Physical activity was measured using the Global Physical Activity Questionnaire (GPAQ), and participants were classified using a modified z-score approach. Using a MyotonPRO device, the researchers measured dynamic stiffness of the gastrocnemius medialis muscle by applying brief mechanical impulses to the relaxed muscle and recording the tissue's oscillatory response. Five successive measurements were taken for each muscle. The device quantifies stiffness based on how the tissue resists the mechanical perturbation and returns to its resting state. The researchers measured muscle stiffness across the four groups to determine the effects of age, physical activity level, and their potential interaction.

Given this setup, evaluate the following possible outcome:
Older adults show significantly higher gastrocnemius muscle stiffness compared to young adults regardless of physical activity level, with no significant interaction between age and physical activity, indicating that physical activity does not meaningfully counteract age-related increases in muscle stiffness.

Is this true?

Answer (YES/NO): NO